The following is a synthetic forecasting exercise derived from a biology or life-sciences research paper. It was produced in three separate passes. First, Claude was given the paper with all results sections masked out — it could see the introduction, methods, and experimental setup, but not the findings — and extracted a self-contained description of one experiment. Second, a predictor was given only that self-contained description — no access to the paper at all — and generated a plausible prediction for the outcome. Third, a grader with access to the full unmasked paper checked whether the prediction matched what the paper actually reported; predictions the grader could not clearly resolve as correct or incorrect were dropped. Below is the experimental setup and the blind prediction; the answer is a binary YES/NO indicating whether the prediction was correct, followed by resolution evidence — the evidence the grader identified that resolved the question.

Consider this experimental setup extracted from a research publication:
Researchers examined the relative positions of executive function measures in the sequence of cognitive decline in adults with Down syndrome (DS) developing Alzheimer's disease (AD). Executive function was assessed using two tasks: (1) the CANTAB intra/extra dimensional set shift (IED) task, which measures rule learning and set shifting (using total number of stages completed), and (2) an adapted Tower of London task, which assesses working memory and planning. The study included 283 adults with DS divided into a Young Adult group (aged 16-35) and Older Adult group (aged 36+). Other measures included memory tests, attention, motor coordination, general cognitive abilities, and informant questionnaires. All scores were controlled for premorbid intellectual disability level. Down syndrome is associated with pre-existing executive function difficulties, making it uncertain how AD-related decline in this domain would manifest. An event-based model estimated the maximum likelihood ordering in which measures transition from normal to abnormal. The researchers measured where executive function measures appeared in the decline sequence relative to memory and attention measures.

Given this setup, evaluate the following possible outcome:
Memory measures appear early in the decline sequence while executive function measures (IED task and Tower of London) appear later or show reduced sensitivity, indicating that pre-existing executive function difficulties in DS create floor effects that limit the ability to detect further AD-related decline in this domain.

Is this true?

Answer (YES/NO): NO